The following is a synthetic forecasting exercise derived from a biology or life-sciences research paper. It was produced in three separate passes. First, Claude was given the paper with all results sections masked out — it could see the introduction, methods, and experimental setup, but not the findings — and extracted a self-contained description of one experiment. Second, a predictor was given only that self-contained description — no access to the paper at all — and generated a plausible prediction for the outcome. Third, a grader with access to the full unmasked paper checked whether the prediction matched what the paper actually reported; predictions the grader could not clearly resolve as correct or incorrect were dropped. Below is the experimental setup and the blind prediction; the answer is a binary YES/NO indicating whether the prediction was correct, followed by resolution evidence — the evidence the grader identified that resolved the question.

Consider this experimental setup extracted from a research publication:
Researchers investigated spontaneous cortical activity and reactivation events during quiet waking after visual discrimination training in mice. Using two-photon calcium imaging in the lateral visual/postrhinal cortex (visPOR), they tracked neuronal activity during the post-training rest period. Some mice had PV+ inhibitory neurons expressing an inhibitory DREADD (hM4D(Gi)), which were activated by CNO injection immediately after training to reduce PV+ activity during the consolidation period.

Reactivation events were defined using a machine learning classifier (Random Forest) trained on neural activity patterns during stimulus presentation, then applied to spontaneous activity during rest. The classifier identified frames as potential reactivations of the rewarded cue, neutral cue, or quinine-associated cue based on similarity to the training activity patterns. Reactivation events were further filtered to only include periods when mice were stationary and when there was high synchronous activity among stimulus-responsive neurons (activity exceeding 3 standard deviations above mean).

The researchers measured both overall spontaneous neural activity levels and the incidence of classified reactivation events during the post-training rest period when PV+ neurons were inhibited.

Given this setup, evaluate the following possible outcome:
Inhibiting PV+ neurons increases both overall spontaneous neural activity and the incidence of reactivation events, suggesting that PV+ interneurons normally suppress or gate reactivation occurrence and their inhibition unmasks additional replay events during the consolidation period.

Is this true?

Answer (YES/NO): NO